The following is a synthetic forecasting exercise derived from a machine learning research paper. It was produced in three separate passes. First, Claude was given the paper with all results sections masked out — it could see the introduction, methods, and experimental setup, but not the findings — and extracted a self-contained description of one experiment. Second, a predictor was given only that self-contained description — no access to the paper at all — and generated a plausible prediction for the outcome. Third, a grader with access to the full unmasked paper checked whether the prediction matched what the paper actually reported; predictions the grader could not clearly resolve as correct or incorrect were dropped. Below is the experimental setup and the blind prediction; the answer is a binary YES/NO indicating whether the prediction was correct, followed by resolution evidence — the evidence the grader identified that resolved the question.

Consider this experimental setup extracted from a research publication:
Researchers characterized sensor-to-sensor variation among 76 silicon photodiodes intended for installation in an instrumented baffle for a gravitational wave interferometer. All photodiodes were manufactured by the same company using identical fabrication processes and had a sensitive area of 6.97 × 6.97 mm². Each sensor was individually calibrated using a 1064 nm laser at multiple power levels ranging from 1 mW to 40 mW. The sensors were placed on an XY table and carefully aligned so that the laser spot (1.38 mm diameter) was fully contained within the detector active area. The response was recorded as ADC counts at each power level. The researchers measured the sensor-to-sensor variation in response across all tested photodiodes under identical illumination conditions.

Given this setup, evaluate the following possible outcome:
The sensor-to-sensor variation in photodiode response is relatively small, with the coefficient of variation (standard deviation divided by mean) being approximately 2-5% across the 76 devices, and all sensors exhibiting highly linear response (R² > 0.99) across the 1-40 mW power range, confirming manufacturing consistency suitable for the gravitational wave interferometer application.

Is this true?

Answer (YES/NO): NO